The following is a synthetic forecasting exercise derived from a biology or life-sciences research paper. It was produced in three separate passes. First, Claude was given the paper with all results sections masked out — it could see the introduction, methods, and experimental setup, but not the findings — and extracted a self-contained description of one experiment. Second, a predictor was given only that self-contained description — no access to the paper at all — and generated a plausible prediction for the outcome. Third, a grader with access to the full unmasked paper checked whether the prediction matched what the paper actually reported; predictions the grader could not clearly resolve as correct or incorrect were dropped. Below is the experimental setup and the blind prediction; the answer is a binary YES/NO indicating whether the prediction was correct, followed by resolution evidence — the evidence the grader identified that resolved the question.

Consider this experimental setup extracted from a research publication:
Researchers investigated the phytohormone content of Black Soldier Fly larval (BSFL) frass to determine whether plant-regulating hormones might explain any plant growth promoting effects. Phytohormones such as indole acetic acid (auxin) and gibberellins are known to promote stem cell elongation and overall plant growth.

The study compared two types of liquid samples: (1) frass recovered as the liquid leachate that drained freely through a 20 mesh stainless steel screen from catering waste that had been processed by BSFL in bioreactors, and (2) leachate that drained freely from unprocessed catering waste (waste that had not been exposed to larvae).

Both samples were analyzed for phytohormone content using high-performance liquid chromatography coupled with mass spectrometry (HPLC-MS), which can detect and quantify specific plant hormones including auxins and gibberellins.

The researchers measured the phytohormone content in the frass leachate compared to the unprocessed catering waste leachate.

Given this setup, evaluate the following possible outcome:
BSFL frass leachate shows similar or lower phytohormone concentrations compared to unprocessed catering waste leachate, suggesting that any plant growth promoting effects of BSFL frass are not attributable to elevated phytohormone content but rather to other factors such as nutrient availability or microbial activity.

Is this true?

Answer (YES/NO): YES